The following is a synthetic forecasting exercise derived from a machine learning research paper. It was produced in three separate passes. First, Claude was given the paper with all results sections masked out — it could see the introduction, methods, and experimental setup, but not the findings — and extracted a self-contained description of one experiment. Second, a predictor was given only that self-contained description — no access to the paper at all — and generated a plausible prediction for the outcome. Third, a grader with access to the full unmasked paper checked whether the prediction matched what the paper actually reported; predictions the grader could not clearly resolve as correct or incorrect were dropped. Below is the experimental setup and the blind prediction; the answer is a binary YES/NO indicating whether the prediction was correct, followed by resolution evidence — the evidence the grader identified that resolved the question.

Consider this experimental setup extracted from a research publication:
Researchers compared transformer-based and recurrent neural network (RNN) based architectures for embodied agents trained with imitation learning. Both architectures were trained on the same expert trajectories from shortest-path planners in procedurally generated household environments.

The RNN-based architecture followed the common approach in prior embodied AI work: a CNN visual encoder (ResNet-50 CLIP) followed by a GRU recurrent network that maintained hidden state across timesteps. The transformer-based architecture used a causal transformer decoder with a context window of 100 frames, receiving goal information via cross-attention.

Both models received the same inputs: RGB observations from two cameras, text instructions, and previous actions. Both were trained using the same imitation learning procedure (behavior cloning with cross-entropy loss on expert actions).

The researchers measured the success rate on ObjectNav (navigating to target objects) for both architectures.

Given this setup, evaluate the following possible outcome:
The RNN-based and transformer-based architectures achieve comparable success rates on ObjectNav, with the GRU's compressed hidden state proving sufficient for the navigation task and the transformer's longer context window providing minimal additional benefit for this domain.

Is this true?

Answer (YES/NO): NO